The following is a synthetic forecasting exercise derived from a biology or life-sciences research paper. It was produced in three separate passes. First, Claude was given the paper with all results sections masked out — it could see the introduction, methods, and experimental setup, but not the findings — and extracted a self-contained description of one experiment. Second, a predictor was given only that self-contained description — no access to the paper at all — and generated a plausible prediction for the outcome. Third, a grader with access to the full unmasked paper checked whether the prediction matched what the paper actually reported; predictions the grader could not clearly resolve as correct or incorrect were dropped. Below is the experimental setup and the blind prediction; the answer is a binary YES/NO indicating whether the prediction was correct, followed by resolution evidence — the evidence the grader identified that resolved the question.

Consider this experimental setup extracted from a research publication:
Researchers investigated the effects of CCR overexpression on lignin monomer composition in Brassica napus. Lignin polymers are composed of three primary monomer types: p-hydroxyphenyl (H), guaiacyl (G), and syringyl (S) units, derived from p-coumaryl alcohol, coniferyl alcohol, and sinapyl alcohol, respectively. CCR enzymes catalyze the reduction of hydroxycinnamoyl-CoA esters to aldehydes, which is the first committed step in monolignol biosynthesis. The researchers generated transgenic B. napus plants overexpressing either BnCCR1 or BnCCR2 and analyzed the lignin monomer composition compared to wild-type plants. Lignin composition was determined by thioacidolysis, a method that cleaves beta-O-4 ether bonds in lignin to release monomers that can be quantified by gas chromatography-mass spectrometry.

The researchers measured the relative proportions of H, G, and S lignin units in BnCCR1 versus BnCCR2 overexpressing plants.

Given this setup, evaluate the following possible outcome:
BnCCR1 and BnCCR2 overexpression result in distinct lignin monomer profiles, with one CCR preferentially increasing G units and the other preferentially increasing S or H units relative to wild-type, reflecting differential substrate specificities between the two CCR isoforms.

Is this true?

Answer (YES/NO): YES